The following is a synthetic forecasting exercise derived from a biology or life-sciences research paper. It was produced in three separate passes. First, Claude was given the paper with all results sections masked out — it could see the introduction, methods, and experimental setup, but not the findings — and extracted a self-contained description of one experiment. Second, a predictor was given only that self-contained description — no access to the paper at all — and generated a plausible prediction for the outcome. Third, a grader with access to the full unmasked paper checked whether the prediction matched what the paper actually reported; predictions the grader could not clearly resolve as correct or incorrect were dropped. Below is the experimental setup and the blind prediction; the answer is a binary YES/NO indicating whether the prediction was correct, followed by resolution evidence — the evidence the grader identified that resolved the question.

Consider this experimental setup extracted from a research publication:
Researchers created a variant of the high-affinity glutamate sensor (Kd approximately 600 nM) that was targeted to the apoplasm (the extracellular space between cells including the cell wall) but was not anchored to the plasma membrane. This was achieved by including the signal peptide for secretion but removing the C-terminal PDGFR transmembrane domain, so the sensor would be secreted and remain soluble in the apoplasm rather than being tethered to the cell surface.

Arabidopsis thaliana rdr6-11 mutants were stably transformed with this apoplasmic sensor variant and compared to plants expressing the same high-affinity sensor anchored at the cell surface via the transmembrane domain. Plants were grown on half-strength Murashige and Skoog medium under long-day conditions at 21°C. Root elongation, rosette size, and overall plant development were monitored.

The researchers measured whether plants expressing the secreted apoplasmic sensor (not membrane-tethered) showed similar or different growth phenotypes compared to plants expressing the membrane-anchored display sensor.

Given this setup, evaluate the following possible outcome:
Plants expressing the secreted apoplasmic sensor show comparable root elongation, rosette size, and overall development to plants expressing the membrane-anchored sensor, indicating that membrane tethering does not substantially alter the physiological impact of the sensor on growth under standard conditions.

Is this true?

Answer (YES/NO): NO